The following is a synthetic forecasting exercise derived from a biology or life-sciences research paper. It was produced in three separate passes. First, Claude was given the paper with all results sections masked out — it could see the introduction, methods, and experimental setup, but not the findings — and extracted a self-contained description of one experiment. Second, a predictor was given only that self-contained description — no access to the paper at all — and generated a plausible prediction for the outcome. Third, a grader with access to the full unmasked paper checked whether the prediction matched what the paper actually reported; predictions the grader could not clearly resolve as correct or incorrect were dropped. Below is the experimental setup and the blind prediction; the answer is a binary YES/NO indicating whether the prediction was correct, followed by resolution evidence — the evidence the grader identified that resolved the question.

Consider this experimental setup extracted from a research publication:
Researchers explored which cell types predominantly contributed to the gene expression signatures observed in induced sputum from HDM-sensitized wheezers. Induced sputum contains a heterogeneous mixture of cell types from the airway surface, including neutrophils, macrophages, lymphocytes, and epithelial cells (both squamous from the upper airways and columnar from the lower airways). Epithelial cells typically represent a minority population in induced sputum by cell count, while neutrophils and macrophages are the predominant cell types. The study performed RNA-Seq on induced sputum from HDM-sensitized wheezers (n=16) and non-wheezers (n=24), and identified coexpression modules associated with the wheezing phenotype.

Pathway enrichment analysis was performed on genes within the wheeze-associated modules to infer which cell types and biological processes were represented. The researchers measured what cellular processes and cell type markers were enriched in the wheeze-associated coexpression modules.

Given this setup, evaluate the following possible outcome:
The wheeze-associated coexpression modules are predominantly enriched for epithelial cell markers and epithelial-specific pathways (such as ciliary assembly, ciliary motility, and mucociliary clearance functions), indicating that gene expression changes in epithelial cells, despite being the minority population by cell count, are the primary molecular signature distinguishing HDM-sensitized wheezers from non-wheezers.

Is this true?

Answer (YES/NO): YES